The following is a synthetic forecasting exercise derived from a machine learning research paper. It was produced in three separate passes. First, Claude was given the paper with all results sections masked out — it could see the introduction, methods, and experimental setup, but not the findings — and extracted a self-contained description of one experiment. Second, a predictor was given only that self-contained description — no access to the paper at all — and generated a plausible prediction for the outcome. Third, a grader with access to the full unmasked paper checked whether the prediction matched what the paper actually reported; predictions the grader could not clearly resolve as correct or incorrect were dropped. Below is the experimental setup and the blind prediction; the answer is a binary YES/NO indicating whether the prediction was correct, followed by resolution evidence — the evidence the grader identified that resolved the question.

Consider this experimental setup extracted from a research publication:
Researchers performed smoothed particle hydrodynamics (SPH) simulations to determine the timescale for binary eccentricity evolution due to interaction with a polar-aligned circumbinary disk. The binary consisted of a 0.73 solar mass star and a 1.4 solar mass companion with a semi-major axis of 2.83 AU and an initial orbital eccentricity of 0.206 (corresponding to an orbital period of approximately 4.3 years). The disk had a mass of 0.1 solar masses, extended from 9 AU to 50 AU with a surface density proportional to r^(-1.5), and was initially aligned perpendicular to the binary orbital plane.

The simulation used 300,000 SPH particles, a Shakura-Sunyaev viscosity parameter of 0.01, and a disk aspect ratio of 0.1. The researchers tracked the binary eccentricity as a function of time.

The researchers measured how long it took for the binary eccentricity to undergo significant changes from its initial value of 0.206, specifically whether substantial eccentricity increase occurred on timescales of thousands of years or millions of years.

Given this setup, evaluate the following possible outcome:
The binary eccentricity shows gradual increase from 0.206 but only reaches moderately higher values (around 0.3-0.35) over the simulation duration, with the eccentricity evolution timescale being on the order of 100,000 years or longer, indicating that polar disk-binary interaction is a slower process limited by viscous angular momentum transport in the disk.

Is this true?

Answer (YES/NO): NO